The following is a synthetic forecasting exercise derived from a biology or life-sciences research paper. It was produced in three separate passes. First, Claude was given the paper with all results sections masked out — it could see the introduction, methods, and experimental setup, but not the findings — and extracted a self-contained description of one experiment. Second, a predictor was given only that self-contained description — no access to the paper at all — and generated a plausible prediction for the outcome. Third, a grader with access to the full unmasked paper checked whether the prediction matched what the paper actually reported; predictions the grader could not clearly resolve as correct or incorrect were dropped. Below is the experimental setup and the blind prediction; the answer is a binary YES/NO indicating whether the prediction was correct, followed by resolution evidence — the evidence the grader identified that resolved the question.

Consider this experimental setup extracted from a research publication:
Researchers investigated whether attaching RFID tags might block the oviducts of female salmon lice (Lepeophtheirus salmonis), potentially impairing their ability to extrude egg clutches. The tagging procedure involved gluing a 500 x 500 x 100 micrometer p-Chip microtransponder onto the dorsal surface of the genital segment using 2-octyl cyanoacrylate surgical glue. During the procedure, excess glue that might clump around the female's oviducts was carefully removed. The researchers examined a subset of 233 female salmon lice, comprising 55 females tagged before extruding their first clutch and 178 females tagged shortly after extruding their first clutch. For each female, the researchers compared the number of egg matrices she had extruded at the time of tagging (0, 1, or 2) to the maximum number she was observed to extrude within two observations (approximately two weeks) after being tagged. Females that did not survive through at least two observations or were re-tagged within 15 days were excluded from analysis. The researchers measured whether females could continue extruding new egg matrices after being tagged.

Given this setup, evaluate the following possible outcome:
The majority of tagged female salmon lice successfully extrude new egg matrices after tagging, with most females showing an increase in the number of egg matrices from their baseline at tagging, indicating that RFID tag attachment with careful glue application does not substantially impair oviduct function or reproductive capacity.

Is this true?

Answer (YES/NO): NO